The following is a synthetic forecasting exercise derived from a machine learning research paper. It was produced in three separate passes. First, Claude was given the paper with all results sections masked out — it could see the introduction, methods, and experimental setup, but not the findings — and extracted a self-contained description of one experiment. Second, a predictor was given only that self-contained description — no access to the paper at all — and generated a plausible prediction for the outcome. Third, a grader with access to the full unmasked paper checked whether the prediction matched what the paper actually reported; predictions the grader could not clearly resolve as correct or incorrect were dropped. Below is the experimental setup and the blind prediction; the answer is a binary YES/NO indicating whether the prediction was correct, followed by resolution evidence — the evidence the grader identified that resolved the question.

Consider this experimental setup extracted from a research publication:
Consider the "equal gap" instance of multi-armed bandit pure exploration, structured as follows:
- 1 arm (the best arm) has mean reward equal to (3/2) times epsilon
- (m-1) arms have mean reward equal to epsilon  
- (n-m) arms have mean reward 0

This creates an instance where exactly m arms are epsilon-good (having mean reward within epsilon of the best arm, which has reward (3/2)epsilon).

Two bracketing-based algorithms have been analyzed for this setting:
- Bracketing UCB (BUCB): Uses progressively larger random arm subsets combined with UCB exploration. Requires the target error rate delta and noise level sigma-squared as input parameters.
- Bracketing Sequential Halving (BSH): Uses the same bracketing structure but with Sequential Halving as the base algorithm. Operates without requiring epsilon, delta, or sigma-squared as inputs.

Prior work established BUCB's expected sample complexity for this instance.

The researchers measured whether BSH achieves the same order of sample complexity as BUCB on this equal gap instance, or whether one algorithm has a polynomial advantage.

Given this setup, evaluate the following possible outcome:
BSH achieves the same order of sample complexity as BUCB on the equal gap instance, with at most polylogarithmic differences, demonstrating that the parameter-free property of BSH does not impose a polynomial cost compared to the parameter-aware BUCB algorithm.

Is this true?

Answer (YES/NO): YES